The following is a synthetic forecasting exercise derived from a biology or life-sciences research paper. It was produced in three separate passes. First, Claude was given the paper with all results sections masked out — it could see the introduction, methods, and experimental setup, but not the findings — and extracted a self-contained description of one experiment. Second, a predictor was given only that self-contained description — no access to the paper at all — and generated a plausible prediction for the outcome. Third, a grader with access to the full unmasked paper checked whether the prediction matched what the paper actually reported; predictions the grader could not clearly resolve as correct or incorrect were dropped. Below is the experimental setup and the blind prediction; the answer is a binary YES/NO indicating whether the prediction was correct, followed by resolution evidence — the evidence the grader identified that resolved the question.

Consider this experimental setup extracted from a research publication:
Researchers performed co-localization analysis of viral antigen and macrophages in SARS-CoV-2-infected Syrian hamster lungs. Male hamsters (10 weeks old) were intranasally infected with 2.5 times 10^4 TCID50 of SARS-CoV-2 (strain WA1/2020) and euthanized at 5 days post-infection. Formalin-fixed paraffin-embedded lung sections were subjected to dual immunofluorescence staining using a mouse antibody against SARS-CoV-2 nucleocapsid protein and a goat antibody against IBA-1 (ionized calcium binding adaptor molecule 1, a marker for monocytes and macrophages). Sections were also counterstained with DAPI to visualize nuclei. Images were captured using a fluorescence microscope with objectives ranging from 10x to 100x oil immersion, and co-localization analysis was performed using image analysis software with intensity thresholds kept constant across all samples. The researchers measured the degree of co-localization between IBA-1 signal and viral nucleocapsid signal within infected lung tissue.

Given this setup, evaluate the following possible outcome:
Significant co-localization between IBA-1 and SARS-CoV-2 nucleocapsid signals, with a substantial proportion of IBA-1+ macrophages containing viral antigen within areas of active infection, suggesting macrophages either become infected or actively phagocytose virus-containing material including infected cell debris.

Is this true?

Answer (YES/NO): YES